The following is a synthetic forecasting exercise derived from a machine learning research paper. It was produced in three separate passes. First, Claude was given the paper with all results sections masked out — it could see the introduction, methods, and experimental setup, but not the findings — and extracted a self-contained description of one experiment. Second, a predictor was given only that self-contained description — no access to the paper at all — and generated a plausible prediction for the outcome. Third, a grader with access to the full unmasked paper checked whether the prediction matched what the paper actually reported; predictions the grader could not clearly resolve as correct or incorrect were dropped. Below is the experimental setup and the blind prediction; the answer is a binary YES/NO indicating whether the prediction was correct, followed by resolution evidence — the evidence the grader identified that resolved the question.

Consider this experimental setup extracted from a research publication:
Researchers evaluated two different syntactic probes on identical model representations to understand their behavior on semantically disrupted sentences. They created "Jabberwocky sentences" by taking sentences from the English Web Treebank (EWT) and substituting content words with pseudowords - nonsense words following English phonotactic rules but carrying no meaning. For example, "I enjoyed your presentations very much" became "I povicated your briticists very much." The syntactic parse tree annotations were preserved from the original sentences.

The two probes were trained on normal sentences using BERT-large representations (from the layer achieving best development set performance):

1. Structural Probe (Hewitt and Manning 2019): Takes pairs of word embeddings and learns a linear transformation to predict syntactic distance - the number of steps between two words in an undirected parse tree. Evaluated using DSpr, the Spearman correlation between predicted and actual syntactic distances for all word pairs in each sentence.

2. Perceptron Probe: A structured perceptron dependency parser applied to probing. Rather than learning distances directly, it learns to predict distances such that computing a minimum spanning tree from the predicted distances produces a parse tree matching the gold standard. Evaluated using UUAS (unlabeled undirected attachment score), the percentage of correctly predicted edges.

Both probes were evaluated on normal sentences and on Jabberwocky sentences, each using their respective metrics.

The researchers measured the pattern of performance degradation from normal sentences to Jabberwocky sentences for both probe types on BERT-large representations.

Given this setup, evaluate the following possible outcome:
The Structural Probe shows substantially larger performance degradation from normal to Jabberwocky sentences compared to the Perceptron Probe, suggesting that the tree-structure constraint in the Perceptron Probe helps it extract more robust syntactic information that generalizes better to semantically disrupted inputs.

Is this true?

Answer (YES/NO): NO